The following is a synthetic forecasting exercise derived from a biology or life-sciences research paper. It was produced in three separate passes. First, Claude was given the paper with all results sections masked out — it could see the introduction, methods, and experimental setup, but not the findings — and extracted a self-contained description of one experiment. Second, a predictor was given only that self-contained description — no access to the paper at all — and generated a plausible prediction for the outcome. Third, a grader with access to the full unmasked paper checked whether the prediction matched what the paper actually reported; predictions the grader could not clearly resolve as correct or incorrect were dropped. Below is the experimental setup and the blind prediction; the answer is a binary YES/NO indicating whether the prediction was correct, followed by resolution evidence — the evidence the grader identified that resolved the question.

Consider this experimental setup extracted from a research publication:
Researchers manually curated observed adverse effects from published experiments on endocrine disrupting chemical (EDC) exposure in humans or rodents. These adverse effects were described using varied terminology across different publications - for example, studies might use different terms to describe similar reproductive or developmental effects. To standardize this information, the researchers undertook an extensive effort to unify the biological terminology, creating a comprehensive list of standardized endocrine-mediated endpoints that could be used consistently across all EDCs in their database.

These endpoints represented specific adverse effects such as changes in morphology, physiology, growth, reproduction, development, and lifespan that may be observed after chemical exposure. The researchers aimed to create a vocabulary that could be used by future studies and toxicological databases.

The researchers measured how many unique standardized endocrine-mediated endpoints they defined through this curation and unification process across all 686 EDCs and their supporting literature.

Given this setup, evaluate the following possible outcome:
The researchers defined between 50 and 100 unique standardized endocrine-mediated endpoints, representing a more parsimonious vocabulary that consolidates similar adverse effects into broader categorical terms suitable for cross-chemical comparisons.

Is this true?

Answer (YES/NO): NO